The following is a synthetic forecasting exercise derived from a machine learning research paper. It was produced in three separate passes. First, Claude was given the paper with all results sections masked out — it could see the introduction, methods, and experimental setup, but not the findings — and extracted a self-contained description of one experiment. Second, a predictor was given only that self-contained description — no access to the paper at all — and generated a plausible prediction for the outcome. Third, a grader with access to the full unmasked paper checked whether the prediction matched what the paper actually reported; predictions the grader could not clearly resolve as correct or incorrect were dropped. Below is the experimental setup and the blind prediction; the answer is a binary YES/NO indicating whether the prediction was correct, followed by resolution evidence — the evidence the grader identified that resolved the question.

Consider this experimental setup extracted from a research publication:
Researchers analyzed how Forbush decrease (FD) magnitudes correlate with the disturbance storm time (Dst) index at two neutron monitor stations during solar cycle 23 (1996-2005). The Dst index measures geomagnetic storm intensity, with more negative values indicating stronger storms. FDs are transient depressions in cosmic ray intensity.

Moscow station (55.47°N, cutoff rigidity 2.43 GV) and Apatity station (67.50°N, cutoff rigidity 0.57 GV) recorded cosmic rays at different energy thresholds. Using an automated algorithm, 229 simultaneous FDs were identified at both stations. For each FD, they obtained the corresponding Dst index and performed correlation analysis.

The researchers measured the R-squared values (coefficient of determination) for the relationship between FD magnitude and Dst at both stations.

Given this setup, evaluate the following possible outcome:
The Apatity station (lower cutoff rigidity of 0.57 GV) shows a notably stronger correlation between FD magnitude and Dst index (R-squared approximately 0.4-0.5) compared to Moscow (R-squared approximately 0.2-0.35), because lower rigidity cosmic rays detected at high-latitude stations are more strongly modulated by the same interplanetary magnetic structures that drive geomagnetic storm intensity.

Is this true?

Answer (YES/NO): NO